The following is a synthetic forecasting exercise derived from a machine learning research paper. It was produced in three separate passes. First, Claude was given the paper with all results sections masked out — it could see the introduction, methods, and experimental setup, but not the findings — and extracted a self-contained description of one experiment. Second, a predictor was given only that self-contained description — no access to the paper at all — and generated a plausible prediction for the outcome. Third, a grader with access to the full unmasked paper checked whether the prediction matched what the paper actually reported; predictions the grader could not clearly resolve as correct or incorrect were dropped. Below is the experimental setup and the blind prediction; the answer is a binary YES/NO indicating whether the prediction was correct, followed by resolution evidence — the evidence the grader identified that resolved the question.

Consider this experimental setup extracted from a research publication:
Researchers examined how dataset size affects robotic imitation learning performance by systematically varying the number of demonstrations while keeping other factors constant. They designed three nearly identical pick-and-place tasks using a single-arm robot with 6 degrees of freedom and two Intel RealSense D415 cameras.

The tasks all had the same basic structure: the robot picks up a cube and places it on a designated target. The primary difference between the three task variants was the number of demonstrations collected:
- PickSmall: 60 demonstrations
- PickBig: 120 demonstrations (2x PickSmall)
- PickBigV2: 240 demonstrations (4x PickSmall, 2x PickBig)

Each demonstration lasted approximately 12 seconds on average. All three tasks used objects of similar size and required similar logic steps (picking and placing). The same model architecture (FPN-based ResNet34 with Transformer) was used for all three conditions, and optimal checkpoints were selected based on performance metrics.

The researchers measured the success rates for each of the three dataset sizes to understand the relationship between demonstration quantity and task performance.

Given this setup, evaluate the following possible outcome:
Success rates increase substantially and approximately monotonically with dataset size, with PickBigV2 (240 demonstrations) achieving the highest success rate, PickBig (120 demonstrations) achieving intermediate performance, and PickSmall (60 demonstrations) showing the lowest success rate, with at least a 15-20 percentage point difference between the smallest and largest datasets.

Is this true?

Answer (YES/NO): YES